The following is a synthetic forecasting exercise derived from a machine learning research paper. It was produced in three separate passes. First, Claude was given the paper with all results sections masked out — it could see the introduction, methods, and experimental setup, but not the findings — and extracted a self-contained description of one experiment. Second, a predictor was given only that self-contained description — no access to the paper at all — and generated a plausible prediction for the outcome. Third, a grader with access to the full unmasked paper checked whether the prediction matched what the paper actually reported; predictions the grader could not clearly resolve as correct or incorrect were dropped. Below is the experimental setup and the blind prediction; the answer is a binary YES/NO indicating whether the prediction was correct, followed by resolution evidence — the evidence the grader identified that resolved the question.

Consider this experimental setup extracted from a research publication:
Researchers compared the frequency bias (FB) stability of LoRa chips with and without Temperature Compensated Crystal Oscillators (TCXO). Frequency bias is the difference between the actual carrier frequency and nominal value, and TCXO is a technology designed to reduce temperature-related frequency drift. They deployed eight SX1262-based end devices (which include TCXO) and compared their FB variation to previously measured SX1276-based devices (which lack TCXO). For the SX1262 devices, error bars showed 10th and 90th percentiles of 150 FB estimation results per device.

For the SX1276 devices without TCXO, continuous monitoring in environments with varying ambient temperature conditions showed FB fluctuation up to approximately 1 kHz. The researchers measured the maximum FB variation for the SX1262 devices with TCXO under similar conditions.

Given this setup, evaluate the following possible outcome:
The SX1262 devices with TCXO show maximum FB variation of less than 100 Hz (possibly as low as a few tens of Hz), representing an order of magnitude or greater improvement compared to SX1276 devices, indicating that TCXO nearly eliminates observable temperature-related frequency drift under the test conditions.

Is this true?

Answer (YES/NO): NO